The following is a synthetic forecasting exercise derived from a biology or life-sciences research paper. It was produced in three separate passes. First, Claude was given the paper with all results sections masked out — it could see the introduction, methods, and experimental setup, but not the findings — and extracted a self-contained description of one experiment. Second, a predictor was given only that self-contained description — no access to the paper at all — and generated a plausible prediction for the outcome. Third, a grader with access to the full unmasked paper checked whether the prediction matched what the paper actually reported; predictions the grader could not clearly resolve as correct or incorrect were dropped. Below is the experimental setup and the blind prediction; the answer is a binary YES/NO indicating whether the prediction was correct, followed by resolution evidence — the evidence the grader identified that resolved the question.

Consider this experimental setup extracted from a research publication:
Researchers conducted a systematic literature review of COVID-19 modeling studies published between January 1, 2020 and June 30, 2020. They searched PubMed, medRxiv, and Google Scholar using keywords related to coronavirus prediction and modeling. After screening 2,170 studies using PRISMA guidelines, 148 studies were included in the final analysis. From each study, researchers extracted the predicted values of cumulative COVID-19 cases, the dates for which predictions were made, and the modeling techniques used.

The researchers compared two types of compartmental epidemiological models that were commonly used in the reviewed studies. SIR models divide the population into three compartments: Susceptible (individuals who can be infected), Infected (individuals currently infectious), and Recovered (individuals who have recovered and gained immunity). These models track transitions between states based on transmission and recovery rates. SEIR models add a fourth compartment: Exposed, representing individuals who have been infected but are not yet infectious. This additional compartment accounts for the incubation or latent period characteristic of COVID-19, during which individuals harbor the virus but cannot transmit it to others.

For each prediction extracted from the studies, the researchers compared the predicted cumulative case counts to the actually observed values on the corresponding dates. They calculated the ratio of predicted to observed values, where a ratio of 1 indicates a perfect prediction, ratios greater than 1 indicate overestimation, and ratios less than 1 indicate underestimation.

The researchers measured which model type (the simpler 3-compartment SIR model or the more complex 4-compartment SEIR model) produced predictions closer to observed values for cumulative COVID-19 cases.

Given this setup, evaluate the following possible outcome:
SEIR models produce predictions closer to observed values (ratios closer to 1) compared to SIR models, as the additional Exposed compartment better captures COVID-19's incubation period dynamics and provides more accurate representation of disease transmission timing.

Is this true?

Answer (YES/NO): NO